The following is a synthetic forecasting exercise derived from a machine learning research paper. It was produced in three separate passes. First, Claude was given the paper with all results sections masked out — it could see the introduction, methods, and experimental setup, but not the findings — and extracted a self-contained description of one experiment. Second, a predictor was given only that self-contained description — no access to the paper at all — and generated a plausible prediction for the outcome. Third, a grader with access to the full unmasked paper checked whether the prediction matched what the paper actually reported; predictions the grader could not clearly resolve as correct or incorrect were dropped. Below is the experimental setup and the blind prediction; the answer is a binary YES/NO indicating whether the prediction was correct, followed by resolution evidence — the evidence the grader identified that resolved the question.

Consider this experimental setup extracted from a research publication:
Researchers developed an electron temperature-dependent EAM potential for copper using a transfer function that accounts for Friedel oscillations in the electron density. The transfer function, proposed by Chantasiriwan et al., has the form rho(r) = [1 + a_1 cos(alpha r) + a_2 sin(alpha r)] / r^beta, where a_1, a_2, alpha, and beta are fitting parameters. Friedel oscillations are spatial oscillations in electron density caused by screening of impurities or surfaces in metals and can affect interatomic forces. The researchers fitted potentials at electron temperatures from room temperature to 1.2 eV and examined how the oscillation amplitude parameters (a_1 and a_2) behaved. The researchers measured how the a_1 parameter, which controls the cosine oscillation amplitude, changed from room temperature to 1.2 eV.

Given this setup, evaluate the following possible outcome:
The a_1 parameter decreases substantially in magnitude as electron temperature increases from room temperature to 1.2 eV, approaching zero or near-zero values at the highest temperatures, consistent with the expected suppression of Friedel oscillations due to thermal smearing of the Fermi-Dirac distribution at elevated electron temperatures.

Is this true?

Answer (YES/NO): NO